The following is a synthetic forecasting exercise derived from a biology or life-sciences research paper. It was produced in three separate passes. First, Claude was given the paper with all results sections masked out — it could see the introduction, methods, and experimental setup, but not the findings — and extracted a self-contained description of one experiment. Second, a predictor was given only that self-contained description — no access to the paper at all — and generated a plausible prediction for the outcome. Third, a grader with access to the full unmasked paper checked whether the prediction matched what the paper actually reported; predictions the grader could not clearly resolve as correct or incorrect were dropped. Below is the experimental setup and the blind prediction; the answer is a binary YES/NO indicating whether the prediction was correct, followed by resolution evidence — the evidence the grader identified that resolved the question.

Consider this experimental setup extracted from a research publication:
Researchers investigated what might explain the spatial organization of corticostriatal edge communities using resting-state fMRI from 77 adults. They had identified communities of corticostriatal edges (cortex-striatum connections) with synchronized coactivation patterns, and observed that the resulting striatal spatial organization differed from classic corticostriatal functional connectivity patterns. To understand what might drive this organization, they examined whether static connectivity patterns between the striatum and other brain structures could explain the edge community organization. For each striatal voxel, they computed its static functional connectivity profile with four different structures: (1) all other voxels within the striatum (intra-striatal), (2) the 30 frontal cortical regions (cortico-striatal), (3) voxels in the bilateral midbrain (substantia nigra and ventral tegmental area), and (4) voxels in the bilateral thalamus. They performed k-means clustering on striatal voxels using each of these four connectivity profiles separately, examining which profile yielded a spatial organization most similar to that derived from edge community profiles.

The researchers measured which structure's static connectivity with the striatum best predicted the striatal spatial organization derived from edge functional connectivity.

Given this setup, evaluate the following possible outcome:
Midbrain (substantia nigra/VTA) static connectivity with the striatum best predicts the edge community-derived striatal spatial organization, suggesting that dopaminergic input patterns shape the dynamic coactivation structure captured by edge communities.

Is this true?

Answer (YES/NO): NO